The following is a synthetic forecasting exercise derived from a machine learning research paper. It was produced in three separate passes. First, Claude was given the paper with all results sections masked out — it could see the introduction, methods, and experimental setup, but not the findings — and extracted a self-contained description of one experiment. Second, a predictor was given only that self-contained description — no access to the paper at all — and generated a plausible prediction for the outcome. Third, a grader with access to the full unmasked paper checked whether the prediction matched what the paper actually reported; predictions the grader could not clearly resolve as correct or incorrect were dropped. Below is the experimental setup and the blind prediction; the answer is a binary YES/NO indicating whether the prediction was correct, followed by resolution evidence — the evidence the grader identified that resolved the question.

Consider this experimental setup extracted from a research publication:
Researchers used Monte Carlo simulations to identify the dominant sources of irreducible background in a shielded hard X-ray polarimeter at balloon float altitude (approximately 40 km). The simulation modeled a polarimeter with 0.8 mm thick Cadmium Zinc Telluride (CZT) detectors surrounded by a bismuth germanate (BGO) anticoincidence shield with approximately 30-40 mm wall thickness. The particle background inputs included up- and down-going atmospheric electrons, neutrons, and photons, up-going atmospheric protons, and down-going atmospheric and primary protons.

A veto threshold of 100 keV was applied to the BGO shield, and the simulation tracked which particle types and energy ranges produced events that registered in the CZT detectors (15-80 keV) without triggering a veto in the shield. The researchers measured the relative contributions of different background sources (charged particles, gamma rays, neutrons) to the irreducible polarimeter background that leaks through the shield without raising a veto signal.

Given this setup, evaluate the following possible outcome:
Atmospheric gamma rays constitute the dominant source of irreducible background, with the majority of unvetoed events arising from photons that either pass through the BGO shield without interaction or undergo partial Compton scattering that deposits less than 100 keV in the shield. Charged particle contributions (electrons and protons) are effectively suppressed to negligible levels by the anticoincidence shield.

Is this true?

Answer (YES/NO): NO